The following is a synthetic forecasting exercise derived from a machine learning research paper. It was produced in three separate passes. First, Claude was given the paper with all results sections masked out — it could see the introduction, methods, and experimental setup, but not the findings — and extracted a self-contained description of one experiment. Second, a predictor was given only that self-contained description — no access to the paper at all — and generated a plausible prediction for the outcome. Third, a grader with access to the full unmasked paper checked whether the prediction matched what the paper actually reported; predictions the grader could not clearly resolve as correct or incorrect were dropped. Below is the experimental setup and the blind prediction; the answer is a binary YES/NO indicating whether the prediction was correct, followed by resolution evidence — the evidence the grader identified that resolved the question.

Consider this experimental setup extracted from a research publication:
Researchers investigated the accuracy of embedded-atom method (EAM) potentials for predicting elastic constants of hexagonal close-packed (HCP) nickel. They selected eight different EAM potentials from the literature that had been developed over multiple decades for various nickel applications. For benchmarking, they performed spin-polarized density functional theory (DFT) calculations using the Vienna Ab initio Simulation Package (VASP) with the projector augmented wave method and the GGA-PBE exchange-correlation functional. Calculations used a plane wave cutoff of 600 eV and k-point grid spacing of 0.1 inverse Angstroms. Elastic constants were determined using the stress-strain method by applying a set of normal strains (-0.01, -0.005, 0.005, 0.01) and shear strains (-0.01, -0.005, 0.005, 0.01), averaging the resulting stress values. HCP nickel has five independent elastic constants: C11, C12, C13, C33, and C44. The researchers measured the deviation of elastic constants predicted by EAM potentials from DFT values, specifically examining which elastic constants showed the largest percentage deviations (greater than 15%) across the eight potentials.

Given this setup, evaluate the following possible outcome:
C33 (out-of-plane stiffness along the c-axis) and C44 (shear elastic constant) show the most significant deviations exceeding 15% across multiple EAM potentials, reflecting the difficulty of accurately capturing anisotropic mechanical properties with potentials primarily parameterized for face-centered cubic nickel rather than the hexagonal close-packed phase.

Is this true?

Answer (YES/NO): NO